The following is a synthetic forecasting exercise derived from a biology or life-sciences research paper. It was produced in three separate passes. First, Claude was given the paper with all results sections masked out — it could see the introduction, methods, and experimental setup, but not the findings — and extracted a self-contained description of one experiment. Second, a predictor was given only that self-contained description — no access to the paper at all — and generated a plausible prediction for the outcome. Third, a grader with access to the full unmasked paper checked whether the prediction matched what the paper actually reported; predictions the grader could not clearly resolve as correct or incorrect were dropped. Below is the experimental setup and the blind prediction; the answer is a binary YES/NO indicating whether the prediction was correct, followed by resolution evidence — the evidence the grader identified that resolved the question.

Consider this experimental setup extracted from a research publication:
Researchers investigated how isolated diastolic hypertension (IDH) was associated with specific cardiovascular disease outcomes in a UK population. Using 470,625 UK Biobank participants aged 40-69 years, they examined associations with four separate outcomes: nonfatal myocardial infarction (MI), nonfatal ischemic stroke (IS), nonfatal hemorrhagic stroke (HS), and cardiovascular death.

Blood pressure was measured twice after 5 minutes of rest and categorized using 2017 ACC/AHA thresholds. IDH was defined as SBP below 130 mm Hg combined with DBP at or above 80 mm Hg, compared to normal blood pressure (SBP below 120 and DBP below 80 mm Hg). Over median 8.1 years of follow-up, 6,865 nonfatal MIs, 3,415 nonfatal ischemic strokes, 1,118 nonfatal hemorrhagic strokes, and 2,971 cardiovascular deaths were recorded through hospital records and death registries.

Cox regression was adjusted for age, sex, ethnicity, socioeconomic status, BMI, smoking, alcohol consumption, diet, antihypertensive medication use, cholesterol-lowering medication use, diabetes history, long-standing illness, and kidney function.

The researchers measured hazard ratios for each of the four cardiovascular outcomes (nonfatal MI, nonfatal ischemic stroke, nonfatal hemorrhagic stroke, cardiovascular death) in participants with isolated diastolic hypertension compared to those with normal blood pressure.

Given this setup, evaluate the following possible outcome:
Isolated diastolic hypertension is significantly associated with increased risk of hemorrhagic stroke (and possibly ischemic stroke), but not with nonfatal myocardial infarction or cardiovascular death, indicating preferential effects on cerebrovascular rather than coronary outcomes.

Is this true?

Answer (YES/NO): NO